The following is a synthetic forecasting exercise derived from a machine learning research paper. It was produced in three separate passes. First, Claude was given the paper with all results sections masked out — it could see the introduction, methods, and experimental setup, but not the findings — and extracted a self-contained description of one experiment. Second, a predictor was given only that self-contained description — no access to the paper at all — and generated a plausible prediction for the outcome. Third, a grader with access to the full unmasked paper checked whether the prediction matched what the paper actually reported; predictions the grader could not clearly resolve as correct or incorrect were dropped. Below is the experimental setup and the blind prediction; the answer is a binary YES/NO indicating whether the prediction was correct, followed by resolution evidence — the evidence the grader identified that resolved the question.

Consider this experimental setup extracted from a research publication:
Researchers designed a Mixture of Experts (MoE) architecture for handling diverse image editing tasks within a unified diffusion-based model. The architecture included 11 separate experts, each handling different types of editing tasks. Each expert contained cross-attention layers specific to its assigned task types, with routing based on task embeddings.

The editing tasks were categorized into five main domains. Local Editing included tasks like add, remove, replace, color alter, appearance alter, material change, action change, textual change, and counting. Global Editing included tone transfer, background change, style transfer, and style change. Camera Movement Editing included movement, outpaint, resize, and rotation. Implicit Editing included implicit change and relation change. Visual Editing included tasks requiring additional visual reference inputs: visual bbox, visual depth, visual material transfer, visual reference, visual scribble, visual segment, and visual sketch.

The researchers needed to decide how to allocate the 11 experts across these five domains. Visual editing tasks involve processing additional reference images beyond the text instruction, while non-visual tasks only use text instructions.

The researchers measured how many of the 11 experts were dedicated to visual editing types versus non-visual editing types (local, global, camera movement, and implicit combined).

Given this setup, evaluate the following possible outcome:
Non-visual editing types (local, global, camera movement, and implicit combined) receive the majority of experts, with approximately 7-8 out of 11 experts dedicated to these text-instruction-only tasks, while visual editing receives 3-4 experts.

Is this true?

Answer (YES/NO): NO